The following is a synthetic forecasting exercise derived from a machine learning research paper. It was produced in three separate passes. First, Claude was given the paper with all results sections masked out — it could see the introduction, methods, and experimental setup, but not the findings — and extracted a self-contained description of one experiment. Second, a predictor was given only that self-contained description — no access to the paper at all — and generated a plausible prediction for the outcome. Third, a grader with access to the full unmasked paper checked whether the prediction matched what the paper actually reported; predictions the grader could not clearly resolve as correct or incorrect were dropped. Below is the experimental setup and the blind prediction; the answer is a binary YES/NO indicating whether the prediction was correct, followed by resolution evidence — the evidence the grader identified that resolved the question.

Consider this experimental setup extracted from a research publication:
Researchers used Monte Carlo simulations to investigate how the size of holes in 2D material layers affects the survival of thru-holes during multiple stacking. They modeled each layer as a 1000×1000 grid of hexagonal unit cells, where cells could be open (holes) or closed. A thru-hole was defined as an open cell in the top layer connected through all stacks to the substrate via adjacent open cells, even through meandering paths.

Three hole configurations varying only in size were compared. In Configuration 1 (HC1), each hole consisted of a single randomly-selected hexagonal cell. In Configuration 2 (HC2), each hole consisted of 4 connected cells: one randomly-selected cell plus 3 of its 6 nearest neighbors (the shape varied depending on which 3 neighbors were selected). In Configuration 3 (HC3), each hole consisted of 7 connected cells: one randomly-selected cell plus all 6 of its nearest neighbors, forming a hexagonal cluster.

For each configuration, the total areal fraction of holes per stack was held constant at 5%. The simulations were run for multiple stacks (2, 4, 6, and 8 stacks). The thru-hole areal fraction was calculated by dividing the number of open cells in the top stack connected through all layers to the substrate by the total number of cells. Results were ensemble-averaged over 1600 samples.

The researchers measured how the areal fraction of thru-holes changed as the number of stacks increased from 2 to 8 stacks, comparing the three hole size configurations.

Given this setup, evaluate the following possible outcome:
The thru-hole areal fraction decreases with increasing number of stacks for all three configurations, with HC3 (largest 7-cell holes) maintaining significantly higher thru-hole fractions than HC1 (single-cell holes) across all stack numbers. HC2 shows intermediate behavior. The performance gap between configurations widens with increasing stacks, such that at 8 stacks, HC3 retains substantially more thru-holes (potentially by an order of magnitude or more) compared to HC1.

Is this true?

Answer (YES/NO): NO